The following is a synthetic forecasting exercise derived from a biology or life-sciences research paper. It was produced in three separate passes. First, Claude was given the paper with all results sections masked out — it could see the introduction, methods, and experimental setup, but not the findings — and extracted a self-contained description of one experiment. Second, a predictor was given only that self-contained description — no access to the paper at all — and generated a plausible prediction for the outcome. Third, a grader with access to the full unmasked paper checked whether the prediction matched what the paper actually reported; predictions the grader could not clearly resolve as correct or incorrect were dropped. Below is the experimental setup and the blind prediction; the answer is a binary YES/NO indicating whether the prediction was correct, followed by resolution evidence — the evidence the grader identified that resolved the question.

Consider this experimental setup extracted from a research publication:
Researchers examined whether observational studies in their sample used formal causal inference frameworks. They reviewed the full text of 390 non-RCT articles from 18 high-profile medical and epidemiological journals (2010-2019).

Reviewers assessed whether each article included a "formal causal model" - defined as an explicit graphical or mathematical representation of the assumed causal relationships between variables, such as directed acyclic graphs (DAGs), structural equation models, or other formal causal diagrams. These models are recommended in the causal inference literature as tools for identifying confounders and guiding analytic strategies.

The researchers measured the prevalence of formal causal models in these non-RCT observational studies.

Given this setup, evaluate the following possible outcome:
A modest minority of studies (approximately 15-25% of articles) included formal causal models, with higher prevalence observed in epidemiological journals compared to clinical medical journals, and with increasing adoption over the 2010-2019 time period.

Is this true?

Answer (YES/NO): NO